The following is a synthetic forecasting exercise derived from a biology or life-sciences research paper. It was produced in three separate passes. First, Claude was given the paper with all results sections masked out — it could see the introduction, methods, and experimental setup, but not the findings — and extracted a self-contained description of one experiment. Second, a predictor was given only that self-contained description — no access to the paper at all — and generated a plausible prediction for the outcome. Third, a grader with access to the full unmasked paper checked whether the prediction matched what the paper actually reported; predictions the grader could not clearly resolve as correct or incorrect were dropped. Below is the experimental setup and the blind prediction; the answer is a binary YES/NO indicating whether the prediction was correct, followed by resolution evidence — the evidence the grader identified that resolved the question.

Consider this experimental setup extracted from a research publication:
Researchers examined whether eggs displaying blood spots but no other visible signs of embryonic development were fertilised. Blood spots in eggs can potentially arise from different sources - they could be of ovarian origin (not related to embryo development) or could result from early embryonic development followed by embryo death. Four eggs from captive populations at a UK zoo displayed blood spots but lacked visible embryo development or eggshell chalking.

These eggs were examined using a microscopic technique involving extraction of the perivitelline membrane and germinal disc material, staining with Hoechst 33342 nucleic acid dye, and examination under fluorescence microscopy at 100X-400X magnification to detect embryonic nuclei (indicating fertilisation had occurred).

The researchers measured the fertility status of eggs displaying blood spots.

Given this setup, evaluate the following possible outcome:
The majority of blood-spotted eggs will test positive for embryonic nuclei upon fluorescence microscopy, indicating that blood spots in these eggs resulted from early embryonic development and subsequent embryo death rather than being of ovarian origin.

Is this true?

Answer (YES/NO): YES